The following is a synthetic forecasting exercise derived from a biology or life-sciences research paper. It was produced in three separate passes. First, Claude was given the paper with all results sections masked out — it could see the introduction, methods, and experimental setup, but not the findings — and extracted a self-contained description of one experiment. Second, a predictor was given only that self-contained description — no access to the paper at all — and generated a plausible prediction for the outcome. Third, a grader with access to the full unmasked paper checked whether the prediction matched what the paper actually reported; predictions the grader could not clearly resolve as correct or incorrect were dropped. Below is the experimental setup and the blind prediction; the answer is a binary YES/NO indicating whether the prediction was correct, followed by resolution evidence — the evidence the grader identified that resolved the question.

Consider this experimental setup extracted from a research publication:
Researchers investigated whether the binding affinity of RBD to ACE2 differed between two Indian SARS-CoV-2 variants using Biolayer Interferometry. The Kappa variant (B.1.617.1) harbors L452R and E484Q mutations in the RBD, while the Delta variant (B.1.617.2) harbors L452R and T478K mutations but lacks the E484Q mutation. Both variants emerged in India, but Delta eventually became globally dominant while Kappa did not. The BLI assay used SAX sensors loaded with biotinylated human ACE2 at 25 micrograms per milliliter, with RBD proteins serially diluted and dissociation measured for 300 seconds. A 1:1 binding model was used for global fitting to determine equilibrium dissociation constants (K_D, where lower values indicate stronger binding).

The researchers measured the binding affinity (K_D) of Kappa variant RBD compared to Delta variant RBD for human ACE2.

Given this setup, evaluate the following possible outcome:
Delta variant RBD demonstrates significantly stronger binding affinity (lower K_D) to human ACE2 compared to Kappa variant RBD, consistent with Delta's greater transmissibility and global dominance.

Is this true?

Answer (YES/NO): NO